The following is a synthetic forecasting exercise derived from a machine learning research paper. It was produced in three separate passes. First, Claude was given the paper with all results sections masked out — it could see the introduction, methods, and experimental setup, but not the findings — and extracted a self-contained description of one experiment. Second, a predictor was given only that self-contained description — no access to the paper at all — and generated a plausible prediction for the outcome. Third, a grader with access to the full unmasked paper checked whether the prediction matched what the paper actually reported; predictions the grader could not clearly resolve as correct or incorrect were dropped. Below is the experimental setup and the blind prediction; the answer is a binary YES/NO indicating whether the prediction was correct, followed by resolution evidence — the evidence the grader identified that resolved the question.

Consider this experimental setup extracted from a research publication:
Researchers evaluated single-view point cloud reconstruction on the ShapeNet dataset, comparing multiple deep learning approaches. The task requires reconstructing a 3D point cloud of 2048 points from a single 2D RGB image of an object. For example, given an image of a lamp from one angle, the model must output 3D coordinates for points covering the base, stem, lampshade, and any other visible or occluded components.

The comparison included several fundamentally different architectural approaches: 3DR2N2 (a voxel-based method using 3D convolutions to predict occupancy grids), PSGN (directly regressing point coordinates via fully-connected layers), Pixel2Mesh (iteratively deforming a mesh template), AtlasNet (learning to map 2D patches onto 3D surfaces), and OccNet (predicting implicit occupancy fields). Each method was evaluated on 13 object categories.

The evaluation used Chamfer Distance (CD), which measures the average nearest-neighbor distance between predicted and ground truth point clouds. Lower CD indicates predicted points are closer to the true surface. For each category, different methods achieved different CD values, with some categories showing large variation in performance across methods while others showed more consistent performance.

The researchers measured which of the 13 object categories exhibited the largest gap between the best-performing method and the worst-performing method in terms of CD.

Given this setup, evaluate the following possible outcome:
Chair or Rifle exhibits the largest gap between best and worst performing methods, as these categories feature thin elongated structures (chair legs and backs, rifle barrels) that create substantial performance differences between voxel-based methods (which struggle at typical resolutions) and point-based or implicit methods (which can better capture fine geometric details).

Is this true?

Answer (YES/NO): NO